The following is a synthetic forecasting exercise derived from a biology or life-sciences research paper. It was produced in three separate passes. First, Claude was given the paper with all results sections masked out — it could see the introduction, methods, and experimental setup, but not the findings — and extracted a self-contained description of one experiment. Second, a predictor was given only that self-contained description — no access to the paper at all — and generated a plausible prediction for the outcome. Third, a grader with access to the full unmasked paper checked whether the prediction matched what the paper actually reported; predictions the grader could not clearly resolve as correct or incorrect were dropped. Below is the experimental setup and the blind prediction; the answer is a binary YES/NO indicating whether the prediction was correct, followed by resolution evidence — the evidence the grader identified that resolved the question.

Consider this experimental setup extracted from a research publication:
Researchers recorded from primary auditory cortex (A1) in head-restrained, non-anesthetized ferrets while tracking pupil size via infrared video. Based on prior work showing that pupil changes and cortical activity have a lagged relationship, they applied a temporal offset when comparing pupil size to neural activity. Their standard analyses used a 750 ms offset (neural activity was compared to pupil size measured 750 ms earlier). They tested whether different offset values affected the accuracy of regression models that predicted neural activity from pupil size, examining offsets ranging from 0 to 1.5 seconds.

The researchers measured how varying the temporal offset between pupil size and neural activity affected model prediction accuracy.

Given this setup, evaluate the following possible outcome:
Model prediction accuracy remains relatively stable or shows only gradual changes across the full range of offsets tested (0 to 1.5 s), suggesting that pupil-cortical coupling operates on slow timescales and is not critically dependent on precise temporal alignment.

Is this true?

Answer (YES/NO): YES